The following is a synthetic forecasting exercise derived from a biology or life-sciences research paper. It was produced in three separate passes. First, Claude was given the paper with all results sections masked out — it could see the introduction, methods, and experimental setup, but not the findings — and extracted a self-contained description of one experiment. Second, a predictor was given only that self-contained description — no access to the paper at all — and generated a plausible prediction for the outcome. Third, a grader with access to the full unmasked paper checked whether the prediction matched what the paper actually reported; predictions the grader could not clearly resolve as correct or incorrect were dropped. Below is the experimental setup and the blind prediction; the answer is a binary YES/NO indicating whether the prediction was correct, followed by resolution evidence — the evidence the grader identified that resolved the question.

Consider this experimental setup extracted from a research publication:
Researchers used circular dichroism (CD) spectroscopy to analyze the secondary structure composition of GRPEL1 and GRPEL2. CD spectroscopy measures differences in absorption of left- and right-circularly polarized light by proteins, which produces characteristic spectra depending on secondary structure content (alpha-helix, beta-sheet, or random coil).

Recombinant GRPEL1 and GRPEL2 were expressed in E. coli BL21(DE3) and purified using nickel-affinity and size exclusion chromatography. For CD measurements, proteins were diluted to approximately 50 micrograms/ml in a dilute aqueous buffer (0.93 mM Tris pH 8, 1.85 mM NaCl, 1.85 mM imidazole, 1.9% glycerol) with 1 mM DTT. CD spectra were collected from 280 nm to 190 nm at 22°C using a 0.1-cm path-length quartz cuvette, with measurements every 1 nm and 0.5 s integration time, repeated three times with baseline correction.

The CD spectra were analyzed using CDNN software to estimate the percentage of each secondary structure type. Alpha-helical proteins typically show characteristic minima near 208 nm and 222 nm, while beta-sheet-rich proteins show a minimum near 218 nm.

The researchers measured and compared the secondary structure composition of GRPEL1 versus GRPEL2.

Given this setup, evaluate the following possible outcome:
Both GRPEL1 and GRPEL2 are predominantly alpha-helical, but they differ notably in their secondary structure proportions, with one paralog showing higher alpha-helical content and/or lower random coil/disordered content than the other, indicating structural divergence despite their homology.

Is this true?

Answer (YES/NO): NO